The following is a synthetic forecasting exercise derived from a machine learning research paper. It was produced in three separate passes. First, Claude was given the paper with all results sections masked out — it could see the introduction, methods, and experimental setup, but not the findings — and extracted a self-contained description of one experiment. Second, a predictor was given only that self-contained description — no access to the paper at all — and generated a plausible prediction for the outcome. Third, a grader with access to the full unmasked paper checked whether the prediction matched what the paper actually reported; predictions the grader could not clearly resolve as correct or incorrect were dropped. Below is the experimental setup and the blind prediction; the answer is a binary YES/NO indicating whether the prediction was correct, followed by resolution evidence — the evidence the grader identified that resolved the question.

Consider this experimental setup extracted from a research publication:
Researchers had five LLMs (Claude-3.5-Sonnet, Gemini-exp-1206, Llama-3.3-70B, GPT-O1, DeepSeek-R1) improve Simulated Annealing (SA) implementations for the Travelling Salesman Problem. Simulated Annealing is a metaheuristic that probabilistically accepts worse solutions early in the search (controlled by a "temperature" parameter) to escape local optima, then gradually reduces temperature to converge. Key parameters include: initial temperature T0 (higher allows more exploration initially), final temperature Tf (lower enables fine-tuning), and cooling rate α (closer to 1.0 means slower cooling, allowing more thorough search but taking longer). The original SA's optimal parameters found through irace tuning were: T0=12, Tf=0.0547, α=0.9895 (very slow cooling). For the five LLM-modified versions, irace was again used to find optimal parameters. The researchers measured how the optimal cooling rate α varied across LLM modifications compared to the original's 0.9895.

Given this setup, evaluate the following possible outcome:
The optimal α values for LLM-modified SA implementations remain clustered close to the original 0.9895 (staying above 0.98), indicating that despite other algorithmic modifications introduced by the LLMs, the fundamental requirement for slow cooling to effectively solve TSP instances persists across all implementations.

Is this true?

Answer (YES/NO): NO